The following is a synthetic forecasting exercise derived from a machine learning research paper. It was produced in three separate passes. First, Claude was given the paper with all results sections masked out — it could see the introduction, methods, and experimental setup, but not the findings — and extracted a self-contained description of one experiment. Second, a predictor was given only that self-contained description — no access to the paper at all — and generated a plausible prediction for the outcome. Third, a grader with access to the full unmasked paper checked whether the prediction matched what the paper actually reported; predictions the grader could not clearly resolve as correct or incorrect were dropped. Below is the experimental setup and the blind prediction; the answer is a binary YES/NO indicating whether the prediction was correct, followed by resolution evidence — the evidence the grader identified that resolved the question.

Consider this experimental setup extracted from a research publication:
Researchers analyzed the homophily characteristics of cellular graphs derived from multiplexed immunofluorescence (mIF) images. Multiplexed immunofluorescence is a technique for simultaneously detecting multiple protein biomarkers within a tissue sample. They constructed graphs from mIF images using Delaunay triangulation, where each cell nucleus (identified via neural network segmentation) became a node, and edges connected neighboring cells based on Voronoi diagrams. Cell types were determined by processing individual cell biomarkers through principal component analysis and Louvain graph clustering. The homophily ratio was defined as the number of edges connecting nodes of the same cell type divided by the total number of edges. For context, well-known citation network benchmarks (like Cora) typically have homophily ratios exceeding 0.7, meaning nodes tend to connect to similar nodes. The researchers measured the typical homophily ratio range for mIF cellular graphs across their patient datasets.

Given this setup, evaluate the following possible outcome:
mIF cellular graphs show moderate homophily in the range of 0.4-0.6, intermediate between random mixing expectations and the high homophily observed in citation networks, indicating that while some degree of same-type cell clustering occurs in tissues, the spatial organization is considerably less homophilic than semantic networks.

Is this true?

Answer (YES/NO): NO